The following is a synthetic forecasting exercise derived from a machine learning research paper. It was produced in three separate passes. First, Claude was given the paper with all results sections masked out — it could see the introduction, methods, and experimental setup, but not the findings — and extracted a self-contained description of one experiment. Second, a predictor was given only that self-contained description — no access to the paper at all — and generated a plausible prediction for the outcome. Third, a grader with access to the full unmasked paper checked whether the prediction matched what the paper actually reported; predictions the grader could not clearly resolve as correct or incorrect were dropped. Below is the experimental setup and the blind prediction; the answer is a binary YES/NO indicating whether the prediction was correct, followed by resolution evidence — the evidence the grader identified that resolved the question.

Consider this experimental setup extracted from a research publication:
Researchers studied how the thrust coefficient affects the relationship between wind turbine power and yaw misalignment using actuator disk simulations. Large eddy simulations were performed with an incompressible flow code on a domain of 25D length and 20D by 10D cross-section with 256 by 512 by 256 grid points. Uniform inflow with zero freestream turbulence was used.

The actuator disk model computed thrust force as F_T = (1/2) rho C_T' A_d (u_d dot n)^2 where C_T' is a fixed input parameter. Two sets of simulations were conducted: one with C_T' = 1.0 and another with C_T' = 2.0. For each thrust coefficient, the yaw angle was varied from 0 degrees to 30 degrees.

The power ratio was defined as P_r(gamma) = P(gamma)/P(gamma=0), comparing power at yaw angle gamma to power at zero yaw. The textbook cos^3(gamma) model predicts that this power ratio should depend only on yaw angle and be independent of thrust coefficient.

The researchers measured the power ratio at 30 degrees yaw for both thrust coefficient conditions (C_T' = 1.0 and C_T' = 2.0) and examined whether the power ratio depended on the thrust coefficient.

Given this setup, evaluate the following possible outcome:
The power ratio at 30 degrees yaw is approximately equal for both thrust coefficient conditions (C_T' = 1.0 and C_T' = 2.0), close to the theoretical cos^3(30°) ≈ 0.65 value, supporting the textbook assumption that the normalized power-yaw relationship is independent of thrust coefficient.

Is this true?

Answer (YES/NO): NO